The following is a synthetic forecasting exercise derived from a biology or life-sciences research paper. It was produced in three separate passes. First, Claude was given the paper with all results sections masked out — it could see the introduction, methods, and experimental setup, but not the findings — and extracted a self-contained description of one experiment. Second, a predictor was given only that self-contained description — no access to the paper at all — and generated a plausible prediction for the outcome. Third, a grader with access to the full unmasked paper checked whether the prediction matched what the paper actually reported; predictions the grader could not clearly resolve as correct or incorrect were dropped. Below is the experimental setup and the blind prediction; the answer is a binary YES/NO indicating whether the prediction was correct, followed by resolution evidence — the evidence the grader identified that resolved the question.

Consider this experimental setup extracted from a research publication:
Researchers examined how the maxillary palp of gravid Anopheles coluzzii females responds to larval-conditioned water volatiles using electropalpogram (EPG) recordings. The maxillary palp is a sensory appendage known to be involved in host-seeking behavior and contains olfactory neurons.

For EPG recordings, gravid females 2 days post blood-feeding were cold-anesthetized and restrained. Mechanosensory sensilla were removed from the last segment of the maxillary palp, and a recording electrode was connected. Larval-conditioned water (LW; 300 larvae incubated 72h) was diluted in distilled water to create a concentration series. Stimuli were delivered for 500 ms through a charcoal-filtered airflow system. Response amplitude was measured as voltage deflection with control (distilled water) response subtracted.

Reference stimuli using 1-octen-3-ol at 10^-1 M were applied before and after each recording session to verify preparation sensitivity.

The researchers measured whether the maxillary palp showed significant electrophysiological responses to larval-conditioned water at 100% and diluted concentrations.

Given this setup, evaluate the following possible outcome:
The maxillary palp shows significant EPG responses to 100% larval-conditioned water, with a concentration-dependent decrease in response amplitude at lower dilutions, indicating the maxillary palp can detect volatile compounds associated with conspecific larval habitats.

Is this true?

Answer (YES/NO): YES